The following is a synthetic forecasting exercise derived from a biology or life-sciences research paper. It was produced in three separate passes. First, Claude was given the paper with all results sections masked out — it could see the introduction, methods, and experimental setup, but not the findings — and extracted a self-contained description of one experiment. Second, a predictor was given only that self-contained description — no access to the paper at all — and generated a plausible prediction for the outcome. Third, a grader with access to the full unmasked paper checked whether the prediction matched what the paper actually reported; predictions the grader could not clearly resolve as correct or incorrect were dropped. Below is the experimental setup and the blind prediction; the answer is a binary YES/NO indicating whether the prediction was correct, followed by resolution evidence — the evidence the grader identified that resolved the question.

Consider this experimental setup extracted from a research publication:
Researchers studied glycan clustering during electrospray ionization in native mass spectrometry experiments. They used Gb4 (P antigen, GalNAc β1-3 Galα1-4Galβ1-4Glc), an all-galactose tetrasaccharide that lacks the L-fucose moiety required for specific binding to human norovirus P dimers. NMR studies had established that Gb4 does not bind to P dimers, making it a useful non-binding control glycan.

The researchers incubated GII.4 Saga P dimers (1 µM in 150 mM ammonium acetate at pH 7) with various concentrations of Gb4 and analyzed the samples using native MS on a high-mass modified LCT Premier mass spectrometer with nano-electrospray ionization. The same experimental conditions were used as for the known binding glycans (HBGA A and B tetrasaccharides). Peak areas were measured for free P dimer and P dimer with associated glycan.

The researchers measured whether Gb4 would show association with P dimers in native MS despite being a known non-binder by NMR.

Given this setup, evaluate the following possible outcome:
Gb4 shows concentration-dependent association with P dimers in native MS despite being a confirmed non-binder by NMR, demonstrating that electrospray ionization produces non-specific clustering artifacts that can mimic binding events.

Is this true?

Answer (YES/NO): YES